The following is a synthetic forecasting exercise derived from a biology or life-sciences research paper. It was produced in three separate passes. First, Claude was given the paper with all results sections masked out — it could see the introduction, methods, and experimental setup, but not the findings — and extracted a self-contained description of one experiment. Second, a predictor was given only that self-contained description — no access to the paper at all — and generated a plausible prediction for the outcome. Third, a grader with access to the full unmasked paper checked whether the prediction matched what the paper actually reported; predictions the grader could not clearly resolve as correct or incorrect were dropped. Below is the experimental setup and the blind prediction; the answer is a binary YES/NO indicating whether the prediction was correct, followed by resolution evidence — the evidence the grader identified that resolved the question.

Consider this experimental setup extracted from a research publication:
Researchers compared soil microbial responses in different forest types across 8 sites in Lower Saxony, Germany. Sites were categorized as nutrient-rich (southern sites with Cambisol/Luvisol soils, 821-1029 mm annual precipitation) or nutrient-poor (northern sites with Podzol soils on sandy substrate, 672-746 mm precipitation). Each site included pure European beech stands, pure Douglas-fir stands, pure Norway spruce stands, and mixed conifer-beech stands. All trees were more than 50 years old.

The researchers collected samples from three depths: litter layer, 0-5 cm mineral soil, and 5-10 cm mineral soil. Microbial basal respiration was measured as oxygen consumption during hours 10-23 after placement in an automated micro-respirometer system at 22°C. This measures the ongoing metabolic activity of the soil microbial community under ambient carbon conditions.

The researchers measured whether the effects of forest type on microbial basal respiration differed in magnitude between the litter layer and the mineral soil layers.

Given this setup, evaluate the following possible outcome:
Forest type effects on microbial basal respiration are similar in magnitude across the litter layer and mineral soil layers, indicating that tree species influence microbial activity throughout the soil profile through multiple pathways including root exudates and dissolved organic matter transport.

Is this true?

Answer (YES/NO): YES